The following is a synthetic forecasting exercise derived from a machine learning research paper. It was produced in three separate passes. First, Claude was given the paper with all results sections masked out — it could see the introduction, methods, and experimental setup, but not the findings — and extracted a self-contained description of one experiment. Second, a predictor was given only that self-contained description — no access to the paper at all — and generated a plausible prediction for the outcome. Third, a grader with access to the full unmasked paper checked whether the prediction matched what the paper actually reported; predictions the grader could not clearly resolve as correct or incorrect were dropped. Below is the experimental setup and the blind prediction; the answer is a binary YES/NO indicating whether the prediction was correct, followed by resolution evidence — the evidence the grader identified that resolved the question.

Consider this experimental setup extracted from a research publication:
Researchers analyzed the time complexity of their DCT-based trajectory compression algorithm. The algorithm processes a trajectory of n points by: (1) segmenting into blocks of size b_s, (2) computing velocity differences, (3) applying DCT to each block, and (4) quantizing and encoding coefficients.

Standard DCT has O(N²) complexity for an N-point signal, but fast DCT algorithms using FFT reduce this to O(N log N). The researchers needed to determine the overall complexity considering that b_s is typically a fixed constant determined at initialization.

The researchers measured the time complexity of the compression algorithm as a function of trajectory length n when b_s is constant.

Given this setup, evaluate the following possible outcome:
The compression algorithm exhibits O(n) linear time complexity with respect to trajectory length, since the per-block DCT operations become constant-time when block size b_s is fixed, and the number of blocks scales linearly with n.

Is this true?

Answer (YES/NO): YES